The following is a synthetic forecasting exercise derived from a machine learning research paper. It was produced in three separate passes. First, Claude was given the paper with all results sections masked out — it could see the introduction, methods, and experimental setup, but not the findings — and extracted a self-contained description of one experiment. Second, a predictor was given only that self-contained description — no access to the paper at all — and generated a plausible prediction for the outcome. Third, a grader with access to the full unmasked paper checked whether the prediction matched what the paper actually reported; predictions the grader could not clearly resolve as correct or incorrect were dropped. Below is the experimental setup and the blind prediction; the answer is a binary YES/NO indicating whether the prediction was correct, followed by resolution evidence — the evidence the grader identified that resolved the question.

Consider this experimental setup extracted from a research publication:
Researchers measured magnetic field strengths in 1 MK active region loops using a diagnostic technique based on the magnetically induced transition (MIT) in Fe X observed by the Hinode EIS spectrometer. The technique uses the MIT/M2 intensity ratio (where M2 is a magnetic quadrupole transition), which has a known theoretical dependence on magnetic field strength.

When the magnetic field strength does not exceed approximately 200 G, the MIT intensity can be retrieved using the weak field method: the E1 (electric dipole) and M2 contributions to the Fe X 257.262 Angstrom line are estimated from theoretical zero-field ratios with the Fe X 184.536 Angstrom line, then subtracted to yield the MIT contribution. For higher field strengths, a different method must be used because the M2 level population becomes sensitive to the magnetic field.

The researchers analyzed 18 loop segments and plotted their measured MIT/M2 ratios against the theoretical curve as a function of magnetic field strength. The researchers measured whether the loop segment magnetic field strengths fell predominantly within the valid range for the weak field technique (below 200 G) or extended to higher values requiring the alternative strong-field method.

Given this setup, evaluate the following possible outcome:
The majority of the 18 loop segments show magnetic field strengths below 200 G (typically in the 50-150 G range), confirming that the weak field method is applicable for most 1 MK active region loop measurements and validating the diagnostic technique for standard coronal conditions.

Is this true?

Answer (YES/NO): YES